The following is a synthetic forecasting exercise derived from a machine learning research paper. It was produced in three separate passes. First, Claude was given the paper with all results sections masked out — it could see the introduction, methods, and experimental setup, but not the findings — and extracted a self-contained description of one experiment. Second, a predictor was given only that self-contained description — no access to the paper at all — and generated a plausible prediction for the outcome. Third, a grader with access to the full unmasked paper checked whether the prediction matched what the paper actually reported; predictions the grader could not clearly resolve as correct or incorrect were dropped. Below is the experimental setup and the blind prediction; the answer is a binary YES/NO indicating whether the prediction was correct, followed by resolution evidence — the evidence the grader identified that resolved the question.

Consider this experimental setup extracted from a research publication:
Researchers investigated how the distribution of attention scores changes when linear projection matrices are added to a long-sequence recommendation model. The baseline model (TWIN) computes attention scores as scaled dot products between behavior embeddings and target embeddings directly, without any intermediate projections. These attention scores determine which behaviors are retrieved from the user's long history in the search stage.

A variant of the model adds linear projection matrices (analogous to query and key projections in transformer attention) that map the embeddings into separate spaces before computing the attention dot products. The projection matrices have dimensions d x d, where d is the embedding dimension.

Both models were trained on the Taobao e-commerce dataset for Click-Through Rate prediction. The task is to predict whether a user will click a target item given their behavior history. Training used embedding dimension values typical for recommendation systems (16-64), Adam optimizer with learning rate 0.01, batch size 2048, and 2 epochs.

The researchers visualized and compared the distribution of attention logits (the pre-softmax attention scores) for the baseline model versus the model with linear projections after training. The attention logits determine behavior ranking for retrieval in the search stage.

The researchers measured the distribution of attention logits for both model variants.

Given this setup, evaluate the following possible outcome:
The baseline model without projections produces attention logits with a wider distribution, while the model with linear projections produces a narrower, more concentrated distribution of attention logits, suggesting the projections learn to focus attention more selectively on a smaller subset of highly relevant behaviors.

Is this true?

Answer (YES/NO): NO